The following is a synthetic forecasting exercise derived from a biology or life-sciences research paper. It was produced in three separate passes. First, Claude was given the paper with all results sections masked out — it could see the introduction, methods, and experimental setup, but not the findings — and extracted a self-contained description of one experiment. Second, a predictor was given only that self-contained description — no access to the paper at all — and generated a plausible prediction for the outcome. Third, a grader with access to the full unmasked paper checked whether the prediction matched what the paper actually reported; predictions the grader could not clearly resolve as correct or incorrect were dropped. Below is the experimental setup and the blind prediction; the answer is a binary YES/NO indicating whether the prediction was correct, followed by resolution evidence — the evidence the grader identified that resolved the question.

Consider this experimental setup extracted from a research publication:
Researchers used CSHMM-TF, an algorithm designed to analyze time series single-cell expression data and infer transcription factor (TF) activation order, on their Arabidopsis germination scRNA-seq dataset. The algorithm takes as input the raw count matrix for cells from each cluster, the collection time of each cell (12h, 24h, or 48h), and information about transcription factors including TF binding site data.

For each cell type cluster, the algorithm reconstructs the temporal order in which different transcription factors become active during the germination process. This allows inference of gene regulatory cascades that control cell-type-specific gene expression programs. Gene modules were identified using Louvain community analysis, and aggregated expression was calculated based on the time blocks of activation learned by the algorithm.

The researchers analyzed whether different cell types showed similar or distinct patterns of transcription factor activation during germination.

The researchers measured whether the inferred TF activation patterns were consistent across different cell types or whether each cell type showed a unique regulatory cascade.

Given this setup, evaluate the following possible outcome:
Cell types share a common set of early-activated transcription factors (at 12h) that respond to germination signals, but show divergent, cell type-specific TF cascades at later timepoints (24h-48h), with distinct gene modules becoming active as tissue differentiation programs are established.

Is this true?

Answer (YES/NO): NO